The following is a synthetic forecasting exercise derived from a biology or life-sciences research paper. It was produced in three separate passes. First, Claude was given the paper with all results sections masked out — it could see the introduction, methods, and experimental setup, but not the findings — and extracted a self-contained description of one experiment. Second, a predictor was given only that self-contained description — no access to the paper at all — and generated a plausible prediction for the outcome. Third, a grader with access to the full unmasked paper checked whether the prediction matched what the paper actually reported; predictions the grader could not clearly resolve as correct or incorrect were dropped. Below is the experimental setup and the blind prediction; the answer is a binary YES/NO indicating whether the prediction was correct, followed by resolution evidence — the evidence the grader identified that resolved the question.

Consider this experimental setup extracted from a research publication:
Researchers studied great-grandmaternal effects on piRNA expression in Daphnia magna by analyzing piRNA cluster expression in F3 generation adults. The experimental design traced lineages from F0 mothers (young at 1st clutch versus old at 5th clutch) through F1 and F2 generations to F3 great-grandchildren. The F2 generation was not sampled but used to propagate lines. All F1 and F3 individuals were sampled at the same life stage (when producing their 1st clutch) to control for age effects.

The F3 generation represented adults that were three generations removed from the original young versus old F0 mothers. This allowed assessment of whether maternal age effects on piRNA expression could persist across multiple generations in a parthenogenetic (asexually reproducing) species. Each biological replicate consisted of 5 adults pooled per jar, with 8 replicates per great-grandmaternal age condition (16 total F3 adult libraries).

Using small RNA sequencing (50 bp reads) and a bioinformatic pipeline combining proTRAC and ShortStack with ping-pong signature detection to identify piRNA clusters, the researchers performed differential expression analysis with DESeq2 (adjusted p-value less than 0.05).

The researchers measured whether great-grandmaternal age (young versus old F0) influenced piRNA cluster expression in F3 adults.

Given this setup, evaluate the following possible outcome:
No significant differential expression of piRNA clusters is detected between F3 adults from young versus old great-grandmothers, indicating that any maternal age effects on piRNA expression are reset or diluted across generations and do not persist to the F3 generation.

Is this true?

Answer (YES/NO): YES